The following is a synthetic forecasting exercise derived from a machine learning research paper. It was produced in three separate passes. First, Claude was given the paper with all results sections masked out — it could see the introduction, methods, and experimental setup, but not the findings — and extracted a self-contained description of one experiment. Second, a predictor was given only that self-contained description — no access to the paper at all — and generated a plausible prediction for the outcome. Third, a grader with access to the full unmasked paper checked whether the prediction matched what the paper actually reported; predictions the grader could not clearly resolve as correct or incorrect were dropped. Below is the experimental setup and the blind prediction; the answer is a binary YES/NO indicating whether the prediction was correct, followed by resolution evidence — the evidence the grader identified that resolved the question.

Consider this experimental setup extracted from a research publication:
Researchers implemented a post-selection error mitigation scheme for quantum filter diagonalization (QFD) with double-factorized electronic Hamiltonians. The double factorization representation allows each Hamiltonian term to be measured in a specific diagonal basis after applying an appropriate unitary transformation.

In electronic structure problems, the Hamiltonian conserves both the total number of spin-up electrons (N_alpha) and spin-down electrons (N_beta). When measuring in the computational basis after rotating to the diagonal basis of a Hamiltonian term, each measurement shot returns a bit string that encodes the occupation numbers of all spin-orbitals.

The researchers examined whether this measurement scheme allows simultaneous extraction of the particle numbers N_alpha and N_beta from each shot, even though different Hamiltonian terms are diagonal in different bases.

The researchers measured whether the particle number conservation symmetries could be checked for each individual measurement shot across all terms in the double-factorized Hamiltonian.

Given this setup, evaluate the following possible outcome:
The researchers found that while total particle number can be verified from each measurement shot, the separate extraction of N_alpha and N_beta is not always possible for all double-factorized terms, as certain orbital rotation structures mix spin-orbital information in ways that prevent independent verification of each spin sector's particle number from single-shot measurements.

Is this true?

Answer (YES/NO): NO